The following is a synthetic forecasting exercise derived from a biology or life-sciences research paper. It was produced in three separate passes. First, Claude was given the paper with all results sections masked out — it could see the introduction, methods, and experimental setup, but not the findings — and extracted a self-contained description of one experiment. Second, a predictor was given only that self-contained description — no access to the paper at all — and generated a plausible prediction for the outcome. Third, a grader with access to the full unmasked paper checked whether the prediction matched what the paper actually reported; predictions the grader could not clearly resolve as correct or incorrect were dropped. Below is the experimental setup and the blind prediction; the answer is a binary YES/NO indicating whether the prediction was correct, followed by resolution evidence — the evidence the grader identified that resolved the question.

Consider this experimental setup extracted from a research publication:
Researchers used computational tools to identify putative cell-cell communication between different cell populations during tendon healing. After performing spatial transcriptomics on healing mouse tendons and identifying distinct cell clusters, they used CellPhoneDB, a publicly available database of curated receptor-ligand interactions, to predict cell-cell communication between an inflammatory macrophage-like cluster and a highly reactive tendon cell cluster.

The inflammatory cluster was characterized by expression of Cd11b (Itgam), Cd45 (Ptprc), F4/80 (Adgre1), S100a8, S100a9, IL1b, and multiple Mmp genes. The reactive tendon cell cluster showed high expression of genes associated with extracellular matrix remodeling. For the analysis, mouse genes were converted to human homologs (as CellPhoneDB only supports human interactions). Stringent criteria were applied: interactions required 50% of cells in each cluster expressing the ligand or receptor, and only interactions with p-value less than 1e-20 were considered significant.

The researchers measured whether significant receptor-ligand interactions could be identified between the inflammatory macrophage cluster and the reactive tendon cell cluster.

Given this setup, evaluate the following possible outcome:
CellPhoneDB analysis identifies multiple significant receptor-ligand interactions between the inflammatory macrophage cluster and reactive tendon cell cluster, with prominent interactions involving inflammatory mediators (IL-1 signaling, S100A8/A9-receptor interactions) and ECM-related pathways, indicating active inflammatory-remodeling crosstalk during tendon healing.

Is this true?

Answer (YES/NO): NO